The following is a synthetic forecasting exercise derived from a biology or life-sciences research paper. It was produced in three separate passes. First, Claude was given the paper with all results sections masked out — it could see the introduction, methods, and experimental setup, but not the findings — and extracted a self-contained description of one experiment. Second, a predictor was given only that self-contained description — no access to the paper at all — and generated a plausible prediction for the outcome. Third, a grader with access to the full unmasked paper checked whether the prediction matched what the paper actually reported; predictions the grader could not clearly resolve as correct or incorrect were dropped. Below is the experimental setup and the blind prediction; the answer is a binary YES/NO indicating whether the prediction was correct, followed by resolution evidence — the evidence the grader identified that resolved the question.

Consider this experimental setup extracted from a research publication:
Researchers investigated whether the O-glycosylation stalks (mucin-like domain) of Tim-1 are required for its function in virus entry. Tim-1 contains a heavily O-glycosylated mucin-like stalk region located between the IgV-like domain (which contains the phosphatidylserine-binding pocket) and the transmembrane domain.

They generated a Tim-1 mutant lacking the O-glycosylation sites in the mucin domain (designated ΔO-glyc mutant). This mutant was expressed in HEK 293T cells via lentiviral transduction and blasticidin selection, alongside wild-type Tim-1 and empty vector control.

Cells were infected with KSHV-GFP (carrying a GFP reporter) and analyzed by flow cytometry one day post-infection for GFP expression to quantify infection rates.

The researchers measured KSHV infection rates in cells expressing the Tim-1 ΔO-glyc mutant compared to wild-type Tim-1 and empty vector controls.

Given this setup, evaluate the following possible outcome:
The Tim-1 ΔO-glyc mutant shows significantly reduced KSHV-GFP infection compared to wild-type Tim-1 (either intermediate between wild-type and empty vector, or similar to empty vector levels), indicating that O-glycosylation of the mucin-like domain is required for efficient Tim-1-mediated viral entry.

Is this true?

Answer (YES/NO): NO